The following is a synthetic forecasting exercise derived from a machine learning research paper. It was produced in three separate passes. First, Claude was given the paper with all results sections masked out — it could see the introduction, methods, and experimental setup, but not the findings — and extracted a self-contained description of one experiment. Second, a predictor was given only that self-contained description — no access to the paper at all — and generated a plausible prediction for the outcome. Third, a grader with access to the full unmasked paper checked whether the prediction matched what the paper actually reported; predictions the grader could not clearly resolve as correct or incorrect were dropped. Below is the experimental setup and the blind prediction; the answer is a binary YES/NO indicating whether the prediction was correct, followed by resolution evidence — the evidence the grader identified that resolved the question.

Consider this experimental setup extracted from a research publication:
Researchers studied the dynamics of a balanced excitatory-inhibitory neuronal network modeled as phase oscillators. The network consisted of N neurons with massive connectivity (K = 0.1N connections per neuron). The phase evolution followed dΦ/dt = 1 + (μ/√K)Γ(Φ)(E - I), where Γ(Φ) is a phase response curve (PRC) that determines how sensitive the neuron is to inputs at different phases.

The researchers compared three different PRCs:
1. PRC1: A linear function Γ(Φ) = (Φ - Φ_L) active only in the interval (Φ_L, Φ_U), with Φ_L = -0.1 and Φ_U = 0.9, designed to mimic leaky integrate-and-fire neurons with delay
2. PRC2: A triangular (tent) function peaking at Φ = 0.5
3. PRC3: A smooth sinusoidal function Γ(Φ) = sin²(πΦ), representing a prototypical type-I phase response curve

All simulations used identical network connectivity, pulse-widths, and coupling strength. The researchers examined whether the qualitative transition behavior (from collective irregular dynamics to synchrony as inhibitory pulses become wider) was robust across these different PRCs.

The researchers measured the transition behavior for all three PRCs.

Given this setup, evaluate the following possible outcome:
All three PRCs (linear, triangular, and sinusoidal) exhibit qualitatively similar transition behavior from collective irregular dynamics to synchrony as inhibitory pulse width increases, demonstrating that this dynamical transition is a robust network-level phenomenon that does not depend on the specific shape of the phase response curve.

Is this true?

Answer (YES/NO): NO